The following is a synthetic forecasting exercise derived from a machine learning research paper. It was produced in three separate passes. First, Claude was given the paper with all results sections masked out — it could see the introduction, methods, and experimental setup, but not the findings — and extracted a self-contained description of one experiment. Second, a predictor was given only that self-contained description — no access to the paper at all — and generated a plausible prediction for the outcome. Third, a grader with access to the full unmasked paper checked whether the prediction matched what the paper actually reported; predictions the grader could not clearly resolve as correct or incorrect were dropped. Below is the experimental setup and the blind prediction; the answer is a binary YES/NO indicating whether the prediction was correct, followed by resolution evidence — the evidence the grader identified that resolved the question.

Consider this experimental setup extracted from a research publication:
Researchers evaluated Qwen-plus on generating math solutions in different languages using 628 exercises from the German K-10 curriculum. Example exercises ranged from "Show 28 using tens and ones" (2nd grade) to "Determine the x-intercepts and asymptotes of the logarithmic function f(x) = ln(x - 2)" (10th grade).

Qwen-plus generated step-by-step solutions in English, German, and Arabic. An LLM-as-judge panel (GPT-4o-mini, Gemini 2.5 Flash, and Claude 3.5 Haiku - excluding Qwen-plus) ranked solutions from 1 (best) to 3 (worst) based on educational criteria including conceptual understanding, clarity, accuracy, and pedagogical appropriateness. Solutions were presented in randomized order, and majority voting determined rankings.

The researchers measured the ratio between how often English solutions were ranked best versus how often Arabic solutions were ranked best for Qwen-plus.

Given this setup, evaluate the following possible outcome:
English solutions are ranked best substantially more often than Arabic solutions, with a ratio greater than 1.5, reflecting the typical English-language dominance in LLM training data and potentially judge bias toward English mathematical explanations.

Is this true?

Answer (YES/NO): NO